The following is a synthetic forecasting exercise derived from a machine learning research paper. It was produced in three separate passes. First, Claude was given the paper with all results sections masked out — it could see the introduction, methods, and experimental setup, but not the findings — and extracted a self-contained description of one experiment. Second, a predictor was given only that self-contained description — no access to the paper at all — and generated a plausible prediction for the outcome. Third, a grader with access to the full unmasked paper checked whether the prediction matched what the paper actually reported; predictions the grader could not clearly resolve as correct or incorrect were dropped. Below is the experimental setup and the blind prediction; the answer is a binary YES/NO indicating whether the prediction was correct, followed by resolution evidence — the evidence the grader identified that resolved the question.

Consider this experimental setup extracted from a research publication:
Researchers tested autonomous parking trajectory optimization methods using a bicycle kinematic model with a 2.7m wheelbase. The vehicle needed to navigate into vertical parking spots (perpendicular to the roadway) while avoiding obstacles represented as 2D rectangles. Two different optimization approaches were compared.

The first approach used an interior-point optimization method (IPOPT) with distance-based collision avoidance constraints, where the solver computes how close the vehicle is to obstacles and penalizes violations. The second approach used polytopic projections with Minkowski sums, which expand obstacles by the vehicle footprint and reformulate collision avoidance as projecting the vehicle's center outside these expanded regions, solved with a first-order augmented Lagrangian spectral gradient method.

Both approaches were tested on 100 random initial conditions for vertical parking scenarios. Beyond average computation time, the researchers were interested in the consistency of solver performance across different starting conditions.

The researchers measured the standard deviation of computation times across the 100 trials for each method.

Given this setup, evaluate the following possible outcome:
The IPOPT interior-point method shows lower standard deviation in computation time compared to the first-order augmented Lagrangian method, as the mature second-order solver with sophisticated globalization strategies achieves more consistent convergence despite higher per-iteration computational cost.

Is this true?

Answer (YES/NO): NO